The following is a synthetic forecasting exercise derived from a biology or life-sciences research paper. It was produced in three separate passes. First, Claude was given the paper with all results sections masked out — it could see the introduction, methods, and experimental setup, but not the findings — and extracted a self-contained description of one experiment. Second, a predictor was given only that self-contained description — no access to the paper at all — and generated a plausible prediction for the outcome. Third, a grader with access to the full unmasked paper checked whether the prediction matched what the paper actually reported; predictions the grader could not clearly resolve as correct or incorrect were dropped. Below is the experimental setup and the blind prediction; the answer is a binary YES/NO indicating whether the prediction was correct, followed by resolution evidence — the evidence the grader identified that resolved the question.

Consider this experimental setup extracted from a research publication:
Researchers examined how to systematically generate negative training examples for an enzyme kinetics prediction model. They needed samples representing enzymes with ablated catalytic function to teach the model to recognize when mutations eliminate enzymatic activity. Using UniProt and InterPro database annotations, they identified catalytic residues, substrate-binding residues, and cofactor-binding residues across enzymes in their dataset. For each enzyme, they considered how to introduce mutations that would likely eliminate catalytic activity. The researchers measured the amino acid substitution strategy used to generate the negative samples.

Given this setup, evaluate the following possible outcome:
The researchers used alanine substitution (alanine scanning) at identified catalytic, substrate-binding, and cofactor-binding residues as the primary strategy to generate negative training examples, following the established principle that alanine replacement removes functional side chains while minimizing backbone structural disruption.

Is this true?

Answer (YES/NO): YES